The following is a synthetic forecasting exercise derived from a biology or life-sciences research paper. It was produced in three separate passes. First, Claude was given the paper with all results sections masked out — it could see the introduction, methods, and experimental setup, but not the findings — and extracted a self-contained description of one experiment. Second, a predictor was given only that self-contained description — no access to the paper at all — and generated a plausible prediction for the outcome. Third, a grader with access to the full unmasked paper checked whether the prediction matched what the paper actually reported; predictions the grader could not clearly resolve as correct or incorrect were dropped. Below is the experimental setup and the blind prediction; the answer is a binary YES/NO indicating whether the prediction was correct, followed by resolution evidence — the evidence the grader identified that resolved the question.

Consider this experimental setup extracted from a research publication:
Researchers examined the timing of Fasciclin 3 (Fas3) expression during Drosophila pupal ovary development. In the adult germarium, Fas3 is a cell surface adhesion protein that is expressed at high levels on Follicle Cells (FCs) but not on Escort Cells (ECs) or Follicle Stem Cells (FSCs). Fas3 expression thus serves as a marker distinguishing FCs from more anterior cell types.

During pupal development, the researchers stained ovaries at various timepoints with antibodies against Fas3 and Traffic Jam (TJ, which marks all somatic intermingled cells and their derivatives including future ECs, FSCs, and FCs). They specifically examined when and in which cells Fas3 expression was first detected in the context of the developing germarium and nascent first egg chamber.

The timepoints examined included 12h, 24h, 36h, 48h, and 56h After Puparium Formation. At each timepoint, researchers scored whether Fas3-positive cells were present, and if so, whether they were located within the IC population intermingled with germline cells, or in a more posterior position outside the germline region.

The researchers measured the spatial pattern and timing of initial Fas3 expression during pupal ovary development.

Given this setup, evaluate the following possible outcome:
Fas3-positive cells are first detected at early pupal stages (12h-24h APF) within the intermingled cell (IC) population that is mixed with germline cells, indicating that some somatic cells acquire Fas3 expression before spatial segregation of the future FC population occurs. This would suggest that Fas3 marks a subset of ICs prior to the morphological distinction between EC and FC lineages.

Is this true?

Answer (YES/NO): NO